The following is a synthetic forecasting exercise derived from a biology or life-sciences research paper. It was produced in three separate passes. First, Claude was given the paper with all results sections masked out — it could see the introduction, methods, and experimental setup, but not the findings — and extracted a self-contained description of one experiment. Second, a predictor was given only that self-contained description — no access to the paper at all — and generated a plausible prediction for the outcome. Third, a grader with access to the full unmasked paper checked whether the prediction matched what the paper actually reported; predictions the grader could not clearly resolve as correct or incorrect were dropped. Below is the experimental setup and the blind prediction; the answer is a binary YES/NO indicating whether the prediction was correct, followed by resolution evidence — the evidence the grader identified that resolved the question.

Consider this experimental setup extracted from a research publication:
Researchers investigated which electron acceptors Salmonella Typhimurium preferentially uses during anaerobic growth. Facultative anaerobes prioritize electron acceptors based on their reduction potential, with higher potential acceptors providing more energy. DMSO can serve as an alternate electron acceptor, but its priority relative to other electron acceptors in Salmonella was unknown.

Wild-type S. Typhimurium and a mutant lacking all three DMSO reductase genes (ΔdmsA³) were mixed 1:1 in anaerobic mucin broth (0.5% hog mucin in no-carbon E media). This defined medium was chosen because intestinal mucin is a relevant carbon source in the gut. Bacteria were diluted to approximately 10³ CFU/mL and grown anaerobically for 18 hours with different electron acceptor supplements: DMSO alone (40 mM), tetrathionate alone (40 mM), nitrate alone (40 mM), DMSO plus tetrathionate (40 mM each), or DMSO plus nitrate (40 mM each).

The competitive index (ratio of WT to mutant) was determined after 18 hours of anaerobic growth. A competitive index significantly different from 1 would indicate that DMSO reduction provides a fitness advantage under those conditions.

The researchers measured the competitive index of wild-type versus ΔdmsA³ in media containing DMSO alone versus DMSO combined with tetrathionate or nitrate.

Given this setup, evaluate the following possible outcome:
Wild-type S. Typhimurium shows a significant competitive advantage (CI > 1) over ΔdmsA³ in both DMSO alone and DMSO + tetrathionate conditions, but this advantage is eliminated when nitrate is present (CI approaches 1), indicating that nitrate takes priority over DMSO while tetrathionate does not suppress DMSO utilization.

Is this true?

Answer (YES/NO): NO